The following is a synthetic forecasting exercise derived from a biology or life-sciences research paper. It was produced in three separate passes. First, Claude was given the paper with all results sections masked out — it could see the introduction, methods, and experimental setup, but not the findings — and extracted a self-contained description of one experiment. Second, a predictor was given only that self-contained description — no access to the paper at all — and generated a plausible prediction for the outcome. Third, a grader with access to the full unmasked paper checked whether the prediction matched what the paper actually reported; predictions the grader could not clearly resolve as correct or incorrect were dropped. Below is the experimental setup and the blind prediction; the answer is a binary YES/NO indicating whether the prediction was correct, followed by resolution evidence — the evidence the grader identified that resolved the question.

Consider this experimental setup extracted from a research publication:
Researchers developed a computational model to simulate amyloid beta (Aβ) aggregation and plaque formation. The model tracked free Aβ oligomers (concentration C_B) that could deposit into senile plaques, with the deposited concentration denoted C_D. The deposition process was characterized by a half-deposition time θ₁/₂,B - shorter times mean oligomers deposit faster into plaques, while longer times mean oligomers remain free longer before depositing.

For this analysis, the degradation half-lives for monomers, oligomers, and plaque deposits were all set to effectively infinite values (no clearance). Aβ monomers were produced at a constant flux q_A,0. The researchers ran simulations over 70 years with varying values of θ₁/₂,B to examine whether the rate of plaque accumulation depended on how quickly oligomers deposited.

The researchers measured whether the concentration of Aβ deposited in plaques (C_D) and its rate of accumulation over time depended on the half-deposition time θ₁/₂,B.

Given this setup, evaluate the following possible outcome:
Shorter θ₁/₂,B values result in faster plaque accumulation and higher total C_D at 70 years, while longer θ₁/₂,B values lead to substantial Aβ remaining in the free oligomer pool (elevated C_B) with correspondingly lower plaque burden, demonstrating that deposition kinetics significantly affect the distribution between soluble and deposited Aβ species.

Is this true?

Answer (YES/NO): NO